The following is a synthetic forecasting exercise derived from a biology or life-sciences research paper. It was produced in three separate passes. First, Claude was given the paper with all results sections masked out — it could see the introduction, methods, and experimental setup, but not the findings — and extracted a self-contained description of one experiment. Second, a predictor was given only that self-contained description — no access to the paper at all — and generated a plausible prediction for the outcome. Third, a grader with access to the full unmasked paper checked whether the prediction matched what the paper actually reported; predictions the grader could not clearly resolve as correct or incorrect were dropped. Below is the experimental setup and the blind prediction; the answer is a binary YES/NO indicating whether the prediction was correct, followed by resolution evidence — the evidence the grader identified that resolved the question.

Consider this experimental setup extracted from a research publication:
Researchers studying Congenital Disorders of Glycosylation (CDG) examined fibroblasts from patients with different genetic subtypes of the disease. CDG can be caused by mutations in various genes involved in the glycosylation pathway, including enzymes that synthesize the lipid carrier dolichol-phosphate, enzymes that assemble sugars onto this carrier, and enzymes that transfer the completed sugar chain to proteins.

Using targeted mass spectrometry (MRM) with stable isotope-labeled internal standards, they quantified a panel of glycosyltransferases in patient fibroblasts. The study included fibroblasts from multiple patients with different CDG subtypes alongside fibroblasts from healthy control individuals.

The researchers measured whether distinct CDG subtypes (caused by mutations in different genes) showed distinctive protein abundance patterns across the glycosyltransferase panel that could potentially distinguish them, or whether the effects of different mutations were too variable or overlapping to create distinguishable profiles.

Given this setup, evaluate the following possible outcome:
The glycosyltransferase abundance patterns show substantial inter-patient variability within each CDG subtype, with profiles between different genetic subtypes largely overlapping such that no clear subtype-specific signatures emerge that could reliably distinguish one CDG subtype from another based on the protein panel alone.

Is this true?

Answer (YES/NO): NO